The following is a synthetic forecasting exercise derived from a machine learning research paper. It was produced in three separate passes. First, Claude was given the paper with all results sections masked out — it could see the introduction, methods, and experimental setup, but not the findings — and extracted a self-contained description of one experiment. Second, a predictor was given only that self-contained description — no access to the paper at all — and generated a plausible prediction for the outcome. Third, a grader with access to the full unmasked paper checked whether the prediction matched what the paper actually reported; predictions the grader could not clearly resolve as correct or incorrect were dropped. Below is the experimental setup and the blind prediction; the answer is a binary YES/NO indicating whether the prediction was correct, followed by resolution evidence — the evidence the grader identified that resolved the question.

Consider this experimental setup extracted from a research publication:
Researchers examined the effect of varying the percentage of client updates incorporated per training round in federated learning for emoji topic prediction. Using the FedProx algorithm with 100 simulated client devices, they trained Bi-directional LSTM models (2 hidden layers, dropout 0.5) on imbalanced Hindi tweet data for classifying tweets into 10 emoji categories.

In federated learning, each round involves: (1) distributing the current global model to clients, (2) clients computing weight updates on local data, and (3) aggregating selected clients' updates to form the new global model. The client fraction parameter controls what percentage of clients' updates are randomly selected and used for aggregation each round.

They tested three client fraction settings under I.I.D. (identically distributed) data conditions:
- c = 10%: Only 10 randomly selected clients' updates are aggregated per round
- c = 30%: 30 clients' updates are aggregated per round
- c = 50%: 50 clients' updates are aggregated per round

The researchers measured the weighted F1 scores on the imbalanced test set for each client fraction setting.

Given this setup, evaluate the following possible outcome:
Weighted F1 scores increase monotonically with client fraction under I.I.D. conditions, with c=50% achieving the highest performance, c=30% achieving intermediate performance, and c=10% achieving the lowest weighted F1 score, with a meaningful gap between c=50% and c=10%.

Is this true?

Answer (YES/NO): NO